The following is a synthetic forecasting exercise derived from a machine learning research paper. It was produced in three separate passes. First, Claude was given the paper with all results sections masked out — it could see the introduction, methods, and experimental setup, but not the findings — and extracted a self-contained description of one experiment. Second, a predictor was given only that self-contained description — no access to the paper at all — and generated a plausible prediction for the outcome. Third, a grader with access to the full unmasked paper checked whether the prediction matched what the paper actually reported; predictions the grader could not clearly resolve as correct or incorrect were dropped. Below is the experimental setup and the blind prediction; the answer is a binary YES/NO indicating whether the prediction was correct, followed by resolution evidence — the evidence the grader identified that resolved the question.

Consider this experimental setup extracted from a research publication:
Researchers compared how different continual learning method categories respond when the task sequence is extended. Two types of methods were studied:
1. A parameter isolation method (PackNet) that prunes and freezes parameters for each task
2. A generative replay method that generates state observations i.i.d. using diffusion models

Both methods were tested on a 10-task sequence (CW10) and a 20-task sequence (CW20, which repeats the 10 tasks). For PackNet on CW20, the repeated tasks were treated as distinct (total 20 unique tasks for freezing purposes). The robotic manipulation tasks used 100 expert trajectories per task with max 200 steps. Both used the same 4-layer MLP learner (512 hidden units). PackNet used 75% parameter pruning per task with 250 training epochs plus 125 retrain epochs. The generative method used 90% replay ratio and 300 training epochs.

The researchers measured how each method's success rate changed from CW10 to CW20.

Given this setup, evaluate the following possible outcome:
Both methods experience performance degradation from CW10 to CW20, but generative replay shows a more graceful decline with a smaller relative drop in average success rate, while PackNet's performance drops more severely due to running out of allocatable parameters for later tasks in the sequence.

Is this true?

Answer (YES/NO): NO